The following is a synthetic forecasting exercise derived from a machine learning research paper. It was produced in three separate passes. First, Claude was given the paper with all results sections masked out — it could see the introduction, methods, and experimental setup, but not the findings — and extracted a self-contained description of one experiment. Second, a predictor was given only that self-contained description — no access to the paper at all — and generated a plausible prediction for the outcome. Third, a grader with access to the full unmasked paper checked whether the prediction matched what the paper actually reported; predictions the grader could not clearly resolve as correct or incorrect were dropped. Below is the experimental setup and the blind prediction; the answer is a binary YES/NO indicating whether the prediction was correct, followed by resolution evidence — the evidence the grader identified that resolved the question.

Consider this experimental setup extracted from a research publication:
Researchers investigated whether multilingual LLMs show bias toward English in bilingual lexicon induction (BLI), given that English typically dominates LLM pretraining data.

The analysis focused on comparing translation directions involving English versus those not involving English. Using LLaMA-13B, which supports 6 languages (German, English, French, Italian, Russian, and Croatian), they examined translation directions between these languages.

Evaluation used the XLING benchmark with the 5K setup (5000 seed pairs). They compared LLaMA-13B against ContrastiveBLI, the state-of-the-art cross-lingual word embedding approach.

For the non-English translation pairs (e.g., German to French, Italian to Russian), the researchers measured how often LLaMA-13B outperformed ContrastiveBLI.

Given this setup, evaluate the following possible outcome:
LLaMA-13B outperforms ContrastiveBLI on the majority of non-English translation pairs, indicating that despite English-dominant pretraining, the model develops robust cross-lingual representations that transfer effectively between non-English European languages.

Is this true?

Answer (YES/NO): YES